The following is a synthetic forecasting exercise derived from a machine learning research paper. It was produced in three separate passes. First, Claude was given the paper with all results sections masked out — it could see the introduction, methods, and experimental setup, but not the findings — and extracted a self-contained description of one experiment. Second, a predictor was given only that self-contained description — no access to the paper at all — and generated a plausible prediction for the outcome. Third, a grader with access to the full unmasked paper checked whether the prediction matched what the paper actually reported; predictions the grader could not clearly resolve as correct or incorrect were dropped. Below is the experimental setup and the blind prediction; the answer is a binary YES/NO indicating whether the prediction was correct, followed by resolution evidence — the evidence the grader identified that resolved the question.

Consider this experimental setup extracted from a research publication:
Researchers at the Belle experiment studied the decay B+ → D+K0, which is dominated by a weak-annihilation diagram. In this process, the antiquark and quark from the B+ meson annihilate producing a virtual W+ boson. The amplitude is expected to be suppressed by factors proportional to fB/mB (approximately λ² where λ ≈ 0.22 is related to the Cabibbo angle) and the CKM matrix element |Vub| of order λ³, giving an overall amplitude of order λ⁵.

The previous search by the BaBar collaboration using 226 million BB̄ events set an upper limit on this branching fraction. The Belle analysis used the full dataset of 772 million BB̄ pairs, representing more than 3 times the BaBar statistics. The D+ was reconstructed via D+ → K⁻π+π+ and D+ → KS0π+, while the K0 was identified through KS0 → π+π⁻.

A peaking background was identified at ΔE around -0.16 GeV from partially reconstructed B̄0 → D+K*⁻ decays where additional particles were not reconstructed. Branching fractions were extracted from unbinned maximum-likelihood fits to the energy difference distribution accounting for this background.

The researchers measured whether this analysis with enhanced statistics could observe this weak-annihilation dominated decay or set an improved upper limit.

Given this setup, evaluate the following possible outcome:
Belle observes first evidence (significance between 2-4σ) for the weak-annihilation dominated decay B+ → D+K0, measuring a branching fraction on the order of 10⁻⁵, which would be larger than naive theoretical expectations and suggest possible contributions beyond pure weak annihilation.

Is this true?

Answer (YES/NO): NO